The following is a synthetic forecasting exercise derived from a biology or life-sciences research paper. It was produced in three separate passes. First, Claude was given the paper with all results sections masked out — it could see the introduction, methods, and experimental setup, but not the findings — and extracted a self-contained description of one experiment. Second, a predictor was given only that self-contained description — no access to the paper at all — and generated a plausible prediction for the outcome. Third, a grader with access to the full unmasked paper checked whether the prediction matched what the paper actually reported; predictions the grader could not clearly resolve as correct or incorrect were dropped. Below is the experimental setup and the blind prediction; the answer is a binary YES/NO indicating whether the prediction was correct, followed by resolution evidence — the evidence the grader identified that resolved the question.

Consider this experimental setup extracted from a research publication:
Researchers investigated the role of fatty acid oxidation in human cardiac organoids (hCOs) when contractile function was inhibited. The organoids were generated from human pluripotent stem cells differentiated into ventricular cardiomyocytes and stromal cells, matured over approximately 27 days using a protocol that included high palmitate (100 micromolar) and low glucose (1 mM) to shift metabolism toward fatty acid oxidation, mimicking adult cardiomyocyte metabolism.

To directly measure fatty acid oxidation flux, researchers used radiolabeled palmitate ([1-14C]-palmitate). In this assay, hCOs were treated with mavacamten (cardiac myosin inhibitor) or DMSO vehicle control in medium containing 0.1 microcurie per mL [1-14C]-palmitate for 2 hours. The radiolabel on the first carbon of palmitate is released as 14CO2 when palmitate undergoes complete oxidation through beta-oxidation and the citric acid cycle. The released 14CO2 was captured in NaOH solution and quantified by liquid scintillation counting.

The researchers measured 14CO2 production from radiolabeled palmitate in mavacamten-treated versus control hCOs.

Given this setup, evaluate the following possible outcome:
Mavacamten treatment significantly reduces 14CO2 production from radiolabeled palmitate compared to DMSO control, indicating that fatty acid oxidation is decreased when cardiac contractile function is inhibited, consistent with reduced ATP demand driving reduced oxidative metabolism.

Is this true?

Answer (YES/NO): YES